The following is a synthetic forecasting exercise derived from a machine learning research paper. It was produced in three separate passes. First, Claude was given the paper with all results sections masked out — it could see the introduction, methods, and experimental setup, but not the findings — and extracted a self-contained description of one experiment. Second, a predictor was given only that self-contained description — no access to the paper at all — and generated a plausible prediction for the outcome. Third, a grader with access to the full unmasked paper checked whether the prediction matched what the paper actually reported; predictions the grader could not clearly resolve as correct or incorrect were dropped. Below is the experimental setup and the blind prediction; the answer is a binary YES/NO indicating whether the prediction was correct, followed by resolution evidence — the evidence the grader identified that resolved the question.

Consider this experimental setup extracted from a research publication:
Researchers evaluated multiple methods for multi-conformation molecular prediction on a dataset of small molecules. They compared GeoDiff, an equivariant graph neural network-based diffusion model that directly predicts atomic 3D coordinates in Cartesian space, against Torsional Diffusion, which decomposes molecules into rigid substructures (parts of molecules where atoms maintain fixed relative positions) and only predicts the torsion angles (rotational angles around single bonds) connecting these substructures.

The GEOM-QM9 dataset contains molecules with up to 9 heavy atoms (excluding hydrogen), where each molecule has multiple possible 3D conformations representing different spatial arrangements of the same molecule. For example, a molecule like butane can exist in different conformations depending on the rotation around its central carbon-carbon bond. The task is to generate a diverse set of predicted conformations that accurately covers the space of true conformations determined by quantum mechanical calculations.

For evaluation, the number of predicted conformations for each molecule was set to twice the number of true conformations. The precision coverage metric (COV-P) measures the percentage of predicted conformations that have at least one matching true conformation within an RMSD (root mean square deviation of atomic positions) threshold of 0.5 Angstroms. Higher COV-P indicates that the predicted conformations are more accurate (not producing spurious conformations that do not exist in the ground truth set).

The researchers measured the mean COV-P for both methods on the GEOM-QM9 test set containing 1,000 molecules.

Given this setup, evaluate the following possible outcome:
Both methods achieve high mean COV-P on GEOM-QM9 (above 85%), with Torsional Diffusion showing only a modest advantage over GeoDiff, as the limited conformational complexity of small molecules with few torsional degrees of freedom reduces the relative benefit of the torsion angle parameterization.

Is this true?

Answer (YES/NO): NO